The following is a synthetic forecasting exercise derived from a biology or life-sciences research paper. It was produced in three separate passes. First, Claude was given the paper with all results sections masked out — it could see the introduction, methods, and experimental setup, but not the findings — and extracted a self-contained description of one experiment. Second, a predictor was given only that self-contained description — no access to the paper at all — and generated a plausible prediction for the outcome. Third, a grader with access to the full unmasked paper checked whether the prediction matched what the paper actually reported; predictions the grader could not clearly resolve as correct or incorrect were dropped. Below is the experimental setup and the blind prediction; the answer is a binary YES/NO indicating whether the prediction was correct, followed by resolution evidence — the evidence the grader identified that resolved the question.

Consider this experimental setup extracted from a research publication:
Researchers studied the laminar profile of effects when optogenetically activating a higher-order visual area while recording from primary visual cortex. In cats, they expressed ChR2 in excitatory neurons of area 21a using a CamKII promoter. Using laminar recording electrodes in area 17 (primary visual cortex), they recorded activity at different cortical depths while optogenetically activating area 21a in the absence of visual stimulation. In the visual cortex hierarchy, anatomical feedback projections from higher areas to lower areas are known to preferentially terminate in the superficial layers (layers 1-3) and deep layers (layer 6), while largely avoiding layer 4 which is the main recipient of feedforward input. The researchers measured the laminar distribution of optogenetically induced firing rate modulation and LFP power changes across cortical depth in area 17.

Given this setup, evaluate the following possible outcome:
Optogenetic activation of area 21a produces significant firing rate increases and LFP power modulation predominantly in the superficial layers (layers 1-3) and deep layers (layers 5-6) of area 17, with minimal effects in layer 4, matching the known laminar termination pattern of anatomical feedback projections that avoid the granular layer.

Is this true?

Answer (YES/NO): NO